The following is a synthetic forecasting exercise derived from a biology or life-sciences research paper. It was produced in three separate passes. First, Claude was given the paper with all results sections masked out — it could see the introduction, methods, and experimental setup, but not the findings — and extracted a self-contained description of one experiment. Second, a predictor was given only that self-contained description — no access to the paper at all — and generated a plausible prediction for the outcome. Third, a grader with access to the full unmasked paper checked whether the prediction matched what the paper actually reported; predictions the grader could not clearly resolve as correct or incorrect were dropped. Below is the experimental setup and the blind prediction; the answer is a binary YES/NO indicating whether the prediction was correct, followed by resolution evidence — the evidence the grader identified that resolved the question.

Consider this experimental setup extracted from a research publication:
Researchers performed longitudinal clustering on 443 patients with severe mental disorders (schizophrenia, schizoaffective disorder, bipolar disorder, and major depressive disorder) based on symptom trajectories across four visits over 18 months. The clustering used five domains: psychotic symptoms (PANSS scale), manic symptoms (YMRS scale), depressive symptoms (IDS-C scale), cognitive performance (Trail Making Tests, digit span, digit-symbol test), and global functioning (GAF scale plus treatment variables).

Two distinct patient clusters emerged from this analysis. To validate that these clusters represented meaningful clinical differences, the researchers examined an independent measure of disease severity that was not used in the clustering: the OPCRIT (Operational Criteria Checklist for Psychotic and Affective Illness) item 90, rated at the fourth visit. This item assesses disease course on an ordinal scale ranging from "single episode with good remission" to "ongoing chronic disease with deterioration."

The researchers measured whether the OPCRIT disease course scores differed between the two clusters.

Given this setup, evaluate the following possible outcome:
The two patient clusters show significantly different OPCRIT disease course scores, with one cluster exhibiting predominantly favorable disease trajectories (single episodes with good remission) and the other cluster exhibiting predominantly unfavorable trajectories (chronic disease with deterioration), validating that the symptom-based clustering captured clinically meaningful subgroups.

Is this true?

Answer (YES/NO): YES